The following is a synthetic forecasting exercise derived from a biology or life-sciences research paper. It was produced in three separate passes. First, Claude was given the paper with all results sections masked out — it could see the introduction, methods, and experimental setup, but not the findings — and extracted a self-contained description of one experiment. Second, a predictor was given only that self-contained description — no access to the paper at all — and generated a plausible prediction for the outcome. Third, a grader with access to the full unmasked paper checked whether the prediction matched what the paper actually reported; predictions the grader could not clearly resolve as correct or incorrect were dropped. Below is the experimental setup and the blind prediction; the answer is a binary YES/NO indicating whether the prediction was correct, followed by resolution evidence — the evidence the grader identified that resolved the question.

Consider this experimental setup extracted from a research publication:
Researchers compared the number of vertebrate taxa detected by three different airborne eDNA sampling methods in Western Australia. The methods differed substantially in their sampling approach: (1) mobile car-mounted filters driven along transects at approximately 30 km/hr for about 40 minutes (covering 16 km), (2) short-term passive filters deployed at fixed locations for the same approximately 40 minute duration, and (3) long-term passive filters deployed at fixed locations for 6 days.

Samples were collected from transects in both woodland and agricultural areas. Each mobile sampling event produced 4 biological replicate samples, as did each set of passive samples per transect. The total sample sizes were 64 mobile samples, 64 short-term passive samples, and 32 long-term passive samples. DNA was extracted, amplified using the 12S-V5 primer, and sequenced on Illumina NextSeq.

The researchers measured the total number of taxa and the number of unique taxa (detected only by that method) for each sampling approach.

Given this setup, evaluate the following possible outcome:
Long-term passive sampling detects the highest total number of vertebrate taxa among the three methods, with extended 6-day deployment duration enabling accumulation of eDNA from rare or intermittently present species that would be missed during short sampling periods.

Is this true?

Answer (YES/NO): NO